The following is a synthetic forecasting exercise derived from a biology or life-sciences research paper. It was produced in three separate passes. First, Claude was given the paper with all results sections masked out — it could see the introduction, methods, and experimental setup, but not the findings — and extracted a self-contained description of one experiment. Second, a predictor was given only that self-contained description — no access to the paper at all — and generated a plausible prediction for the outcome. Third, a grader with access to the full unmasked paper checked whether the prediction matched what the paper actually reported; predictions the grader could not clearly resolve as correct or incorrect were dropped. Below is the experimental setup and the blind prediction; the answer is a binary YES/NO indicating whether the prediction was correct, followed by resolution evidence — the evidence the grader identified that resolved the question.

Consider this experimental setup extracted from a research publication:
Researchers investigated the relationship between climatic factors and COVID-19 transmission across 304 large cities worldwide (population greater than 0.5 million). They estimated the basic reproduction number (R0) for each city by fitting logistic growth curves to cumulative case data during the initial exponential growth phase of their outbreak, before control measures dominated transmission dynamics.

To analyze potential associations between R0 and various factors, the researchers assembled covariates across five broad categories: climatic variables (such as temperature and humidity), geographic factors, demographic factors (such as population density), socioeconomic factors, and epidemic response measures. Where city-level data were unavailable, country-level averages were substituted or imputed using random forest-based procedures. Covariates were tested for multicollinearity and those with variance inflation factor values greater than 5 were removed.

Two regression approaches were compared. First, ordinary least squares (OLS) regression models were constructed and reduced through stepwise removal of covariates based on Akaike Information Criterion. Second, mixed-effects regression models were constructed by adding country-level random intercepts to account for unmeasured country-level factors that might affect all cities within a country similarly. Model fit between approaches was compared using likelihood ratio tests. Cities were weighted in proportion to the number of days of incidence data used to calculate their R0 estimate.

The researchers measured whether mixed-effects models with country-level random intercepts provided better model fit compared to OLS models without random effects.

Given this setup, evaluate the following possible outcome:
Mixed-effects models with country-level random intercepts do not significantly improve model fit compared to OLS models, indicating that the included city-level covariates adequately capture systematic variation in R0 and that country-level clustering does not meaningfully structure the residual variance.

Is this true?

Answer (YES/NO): NO